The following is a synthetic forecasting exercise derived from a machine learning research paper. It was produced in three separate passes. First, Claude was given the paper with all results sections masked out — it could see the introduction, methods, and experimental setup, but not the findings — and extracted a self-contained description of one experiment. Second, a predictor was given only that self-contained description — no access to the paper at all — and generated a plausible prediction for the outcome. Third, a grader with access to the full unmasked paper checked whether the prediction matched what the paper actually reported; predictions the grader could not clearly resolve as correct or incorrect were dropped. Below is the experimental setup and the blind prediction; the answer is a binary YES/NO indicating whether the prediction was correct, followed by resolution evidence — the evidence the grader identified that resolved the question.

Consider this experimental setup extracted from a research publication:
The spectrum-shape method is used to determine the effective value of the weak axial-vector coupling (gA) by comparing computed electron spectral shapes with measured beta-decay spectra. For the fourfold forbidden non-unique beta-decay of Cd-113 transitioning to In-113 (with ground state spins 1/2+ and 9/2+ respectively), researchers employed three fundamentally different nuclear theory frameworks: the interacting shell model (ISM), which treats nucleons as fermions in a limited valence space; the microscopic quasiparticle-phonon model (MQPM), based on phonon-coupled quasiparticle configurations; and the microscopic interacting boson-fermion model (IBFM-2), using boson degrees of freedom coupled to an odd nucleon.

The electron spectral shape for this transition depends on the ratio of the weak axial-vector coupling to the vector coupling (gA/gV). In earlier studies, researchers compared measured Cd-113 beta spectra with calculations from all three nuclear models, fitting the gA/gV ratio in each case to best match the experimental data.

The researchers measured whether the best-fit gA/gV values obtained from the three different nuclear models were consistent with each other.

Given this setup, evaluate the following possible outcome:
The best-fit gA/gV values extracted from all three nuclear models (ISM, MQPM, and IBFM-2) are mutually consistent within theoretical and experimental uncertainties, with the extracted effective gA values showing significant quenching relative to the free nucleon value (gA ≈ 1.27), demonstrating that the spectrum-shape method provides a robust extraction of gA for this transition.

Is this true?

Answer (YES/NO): YES